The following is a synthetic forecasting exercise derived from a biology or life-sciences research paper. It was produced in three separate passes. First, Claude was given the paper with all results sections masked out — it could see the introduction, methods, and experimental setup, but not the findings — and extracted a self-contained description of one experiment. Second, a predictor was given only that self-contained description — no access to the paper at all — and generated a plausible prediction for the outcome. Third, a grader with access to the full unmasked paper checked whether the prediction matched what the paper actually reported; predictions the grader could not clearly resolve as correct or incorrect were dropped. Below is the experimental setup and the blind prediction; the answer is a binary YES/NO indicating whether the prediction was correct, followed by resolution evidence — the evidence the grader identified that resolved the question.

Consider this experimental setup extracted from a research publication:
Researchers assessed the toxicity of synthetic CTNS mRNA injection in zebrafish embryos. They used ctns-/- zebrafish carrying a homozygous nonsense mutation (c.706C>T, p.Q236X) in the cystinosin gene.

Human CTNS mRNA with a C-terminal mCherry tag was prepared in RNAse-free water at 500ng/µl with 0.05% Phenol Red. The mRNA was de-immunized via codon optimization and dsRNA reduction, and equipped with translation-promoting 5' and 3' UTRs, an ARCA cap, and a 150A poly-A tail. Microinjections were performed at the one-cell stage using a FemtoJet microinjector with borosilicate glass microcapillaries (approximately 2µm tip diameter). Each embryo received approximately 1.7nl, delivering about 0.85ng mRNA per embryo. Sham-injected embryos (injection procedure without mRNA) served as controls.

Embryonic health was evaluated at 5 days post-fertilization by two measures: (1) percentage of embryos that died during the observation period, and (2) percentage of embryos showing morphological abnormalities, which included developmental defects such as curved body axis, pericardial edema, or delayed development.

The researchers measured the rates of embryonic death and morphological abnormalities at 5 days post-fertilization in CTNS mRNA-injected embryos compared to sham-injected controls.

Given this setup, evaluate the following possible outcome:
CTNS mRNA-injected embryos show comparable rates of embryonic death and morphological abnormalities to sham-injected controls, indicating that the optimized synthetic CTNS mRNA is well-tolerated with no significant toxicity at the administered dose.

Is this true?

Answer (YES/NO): YES